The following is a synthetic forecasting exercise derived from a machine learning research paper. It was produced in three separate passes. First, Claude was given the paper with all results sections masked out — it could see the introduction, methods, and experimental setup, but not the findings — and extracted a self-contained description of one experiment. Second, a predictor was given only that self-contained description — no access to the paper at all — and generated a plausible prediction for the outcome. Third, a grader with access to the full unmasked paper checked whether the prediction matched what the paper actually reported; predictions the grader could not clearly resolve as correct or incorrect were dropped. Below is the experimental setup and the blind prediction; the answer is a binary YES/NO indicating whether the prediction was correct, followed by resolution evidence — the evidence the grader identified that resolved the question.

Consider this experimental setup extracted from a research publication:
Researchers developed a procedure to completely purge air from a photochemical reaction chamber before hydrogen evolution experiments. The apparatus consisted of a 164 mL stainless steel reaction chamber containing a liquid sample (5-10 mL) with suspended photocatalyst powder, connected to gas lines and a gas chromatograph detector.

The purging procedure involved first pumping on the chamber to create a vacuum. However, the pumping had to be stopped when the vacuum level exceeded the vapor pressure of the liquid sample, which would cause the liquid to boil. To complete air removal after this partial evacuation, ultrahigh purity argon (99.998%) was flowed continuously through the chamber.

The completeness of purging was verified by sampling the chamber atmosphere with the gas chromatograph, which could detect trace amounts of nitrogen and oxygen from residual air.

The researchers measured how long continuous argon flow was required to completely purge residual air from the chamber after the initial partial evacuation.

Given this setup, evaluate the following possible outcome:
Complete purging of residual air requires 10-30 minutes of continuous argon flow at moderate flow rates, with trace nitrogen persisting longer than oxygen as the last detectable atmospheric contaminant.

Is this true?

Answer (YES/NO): NO